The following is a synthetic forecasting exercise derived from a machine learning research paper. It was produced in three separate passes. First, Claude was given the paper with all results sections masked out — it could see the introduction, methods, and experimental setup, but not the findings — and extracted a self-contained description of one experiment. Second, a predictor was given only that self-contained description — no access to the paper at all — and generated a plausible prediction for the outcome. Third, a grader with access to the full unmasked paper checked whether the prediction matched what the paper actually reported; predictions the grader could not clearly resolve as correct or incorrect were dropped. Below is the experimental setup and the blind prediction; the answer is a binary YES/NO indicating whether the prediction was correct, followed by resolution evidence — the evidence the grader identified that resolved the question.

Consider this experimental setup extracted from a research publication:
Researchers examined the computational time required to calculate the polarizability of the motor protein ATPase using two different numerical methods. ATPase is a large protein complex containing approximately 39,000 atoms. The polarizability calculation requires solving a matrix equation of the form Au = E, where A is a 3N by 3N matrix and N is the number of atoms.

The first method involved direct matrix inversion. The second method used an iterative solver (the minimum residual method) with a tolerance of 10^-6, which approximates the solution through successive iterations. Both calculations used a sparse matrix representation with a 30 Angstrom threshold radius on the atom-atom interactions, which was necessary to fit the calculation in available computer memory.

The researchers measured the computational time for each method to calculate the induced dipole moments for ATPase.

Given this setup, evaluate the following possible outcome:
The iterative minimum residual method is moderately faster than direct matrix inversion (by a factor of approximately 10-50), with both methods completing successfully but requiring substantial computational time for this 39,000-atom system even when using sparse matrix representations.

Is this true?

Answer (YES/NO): NO